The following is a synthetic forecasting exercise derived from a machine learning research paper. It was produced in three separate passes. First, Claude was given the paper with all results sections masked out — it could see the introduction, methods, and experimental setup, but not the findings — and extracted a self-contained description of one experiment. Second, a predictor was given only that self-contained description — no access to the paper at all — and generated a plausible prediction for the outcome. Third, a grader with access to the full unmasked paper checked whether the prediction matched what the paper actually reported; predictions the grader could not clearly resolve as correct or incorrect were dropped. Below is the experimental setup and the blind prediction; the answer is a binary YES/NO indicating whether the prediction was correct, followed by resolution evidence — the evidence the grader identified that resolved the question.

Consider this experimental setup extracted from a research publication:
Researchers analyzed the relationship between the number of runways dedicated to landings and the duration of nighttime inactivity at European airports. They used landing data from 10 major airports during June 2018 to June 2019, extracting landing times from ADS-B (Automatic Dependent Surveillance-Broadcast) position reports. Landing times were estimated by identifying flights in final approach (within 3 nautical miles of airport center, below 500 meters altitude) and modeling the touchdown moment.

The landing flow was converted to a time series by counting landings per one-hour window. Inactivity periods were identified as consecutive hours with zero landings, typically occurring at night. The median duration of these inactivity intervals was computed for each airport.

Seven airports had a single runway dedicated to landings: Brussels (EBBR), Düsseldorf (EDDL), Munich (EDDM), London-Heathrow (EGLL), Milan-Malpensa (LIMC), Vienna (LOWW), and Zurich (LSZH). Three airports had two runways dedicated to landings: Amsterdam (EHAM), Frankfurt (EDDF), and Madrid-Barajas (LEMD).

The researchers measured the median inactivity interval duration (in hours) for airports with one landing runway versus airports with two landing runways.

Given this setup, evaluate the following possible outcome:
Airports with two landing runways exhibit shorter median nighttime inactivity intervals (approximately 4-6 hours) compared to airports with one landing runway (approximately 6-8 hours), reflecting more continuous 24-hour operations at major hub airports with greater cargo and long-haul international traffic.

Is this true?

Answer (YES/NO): NO